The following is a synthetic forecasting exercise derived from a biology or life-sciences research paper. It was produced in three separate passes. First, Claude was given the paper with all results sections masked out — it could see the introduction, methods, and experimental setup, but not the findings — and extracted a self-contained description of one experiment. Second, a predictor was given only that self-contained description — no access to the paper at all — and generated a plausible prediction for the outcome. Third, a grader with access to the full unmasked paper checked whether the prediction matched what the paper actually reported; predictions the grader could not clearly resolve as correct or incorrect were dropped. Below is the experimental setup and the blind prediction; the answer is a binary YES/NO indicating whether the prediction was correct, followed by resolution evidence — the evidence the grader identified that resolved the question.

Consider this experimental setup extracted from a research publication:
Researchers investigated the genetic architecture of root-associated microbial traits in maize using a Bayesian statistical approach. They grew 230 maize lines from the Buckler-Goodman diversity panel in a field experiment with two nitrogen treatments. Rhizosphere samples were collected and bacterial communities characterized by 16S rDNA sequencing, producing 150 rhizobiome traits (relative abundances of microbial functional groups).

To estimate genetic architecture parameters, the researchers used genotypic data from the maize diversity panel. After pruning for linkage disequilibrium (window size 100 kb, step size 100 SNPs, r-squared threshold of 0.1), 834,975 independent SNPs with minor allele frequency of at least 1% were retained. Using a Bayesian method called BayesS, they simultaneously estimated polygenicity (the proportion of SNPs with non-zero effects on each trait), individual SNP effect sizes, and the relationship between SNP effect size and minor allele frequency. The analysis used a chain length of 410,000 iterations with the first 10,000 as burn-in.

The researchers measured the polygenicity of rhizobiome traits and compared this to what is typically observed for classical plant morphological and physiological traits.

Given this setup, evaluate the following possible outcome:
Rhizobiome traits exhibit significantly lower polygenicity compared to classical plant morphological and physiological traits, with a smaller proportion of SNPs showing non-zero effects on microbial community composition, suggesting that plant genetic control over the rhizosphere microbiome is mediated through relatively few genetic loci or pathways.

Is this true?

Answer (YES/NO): YES